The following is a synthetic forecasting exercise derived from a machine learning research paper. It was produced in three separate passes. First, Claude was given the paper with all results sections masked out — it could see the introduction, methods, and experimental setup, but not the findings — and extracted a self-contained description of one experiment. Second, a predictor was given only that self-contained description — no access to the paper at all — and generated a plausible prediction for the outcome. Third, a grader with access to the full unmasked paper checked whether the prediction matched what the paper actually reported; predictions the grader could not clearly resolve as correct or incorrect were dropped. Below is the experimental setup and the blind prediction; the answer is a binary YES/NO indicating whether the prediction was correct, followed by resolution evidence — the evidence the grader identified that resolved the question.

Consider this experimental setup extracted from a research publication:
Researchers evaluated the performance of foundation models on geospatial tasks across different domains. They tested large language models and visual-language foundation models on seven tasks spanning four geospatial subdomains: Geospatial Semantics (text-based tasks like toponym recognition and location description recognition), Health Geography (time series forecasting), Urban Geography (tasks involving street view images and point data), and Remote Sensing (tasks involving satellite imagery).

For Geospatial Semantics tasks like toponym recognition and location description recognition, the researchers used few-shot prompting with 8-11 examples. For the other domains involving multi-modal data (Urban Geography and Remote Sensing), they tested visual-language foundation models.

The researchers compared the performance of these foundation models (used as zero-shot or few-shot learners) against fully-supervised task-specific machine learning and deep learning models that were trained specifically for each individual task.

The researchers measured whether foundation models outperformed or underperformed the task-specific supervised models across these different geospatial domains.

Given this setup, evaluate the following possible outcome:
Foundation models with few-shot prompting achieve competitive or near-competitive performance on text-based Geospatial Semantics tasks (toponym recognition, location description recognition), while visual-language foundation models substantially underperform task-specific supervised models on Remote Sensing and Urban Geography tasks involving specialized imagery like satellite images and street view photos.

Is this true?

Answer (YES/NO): NO